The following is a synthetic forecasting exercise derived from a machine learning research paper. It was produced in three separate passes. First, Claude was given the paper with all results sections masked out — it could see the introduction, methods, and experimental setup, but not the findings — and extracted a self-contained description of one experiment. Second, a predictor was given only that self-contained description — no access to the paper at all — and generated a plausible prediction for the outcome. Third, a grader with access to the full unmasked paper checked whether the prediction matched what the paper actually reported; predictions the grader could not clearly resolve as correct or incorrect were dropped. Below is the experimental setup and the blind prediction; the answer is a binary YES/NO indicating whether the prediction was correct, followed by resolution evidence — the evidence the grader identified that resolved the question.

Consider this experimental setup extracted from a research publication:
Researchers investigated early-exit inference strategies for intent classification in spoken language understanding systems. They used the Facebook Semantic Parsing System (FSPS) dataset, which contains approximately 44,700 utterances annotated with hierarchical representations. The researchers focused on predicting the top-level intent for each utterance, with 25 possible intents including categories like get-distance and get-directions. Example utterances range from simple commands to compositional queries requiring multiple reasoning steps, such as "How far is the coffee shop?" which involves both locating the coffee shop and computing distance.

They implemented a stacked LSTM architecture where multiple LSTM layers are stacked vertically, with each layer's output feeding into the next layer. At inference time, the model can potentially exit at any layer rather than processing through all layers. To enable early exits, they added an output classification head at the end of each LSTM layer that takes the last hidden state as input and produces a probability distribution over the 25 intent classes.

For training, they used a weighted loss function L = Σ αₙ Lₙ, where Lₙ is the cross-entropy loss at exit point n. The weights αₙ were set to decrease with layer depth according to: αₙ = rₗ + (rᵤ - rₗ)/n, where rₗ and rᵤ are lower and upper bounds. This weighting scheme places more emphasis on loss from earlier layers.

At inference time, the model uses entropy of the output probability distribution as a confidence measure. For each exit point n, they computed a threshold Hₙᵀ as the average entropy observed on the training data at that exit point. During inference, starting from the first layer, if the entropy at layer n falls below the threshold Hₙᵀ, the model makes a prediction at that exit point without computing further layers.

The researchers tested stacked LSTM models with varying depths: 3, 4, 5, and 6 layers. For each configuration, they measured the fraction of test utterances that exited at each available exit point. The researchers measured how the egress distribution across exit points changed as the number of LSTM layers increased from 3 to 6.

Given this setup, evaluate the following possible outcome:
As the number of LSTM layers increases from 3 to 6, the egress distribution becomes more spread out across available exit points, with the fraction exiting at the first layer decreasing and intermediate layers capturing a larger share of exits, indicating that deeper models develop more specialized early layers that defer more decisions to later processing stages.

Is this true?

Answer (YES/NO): NO